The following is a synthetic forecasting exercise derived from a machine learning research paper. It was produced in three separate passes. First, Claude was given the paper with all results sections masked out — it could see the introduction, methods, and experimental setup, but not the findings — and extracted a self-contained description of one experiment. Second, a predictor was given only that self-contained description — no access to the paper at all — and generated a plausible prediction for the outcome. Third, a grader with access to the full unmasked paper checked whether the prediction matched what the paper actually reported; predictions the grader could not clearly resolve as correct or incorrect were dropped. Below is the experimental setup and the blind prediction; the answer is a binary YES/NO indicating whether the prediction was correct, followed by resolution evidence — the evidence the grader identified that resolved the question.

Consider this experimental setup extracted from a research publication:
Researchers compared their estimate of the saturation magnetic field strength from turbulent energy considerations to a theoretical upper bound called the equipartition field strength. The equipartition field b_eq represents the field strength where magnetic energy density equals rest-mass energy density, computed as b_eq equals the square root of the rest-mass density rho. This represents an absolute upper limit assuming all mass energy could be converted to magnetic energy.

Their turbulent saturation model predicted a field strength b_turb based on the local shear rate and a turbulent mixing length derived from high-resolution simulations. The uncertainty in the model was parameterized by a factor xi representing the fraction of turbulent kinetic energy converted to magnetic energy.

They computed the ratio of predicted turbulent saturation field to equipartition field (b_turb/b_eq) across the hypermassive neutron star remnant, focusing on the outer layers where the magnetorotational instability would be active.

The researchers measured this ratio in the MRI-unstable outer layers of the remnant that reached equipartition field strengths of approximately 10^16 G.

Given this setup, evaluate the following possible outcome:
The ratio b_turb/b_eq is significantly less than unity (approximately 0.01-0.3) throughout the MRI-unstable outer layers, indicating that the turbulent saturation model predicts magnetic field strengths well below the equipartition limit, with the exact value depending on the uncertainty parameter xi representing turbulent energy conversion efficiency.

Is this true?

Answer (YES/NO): YES